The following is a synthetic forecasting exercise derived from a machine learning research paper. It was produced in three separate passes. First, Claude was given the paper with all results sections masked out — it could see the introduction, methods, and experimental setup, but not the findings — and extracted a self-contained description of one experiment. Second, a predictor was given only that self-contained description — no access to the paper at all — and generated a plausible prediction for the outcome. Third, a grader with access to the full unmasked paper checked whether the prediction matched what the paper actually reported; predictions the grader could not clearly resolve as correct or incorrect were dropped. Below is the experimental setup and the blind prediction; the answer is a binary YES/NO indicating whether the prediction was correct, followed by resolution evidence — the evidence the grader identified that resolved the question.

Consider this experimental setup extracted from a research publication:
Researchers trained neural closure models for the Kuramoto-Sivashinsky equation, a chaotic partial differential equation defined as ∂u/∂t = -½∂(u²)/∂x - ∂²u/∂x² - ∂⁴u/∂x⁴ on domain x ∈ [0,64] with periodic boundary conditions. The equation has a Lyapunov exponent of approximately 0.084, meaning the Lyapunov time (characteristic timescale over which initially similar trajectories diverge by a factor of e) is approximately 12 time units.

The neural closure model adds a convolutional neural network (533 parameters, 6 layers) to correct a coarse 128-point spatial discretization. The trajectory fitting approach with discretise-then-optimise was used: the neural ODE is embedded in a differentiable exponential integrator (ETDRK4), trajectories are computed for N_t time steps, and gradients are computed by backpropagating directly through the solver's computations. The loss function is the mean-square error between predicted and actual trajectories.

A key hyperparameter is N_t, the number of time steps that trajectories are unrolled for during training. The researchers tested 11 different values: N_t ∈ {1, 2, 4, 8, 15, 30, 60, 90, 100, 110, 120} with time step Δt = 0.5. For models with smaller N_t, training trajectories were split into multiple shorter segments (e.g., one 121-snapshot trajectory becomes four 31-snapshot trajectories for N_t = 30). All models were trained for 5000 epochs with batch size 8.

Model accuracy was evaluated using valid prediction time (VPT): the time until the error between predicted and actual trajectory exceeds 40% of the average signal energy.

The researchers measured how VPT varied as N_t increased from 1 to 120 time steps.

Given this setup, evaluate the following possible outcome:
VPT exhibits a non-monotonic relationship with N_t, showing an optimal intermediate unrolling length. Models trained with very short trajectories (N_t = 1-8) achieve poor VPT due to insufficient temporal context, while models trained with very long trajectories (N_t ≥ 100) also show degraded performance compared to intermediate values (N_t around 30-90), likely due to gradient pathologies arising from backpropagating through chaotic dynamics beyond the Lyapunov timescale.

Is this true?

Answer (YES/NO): NO